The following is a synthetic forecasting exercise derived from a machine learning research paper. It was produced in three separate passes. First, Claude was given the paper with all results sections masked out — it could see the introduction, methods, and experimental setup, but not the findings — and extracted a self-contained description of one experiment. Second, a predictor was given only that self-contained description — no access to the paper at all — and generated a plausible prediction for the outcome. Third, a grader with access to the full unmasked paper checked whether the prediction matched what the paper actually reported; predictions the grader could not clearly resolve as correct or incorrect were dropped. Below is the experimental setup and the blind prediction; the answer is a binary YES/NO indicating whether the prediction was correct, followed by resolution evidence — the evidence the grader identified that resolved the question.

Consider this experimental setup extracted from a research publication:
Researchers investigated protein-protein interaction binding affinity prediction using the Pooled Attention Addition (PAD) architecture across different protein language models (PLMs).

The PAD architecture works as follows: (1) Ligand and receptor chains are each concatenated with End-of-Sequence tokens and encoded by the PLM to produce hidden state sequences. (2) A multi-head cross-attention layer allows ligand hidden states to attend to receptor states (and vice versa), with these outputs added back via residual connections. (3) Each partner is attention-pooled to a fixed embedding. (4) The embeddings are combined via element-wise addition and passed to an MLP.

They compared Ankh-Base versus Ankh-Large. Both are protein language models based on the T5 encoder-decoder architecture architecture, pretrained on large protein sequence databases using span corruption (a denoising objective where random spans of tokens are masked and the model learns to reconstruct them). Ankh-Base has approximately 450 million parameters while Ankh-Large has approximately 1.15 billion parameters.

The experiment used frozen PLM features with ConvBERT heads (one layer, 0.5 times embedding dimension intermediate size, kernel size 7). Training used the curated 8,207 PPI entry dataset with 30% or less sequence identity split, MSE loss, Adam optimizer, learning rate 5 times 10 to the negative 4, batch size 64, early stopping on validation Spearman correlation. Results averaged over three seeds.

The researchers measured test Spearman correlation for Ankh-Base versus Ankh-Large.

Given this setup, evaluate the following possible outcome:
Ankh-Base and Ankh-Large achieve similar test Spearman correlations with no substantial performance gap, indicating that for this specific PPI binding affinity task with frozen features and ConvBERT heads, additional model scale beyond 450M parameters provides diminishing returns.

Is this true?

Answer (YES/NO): YES